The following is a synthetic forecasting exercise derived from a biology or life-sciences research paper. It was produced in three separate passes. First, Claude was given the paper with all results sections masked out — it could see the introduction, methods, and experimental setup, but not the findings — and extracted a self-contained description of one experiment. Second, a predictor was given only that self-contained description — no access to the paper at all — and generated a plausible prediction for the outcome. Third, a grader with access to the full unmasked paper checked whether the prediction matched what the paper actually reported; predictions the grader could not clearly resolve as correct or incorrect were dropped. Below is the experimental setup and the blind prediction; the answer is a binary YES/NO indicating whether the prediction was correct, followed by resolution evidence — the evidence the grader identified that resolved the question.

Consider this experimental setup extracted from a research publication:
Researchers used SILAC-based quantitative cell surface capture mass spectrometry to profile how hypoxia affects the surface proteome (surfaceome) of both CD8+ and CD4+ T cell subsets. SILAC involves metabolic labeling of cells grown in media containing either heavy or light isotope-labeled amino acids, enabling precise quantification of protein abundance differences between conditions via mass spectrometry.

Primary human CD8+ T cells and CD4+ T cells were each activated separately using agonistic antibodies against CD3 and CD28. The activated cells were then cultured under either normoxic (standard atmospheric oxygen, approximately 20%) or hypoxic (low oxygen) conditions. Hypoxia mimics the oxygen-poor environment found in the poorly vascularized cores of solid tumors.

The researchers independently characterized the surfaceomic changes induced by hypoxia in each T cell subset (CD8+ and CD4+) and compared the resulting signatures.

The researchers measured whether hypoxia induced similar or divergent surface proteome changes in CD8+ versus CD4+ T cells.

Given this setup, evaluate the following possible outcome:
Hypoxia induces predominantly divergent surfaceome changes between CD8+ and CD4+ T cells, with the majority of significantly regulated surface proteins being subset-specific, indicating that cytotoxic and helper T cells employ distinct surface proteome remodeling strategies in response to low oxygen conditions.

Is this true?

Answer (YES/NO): NO